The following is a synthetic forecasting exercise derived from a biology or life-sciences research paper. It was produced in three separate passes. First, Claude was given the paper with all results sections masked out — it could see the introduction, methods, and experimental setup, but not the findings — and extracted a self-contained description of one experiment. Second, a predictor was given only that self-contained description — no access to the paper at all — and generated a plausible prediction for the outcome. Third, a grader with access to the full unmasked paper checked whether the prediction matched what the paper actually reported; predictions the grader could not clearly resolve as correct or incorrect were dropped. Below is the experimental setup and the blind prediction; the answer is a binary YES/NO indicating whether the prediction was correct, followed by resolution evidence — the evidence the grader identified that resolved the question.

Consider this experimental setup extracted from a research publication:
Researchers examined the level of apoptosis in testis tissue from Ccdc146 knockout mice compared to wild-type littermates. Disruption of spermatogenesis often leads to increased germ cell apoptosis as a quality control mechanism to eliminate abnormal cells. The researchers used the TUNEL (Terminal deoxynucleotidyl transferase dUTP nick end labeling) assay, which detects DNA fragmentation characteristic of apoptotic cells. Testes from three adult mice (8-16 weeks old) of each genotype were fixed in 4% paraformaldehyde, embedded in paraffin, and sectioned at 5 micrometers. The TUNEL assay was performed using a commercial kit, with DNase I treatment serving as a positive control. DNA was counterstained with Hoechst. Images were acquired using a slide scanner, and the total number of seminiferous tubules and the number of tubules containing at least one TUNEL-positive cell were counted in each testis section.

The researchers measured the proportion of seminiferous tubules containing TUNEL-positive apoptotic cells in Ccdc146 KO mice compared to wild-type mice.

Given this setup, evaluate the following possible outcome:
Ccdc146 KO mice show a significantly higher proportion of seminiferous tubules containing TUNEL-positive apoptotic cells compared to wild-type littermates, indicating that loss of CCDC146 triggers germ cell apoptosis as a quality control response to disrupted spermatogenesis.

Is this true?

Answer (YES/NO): YES